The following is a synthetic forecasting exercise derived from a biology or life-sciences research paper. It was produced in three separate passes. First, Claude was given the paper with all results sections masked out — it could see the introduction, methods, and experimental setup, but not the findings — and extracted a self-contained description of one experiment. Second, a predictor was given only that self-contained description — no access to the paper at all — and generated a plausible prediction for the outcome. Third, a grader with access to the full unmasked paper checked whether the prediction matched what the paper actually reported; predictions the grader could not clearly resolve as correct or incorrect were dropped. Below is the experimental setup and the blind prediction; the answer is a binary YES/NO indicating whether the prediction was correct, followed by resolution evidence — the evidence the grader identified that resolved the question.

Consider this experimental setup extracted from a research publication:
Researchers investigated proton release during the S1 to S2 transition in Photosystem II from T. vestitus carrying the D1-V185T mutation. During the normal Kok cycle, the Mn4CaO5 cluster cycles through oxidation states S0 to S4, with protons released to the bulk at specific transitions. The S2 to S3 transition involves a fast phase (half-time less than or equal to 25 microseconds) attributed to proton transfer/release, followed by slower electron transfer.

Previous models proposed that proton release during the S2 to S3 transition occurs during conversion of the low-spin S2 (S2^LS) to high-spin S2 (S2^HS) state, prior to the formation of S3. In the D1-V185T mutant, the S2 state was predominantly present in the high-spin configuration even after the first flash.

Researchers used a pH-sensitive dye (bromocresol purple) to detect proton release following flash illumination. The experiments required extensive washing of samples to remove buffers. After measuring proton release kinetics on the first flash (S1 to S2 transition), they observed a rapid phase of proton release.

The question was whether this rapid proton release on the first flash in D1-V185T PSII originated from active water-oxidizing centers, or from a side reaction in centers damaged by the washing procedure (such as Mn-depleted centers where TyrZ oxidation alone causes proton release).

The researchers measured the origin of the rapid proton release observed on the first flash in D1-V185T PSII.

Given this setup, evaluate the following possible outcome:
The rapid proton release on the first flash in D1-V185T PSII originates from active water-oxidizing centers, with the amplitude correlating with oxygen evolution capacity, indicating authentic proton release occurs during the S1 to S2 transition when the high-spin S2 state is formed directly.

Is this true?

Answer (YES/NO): NO